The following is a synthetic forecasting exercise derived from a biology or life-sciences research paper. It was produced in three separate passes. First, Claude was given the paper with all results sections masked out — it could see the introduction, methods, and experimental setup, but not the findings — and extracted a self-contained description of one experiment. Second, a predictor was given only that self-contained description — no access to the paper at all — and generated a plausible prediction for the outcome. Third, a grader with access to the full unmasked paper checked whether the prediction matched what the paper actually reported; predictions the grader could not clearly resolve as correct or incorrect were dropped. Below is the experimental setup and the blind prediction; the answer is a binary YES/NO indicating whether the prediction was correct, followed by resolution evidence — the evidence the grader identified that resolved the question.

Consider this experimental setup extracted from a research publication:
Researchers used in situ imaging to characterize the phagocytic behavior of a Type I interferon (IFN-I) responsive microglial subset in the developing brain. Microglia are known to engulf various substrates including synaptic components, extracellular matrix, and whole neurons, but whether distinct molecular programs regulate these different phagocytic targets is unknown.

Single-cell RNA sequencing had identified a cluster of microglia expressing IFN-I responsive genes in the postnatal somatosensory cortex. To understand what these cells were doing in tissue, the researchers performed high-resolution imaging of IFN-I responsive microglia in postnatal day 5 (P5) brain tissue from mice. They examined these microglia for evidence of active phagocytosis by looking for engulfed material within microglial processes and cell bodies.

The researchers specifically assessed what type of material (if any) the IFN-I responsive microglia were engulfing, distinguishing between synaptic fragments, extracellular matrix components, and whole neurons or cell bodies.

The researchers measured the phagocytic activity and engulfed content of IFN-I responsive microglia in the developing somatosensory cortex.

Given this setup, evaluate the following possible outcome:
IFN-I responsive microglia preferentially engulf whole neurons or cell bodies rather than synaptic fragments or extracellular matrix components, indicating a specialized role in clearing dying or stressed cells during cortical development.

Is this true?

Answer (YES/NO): YES